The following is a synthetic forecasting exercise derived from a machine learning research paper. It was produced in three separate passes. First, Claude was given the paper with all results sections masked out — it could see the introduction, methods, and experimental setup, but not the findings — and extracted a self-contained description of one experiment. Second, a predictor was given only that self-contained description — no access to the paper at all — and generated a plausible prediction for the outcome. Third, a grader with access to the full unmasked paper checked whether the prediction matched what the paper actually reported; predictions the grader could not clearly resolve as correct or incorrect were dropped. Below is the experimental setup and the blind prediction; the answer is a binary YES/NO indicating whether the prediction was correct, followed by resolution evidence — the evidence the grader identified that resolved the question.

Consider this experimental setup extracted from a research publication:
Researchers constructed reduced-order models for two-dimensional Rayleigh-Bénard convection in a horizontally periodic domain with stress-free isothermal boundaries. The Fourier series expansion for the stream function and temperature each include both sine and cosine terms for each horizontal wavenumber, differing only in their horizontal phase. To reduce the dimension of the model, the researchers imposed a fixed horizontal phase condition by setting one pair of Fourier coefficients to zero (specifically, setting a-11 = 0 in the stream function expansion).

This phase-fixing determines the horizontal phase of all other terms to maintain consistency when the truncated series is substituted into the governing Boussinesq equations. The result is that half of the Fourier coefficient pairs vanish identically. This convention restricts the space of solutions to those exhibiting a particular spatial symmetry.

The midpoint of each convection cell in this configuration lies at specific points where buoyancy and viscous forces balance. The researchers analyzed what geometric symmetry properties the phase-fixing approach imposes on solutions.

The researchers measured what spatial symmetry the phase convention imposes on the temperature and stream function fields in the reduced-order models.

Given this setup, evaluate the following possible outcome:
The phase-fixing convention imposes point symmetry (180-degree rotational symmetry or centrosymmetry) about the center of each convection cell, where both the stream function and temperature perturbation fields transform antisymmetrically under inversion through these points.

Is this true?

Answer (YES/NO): NO